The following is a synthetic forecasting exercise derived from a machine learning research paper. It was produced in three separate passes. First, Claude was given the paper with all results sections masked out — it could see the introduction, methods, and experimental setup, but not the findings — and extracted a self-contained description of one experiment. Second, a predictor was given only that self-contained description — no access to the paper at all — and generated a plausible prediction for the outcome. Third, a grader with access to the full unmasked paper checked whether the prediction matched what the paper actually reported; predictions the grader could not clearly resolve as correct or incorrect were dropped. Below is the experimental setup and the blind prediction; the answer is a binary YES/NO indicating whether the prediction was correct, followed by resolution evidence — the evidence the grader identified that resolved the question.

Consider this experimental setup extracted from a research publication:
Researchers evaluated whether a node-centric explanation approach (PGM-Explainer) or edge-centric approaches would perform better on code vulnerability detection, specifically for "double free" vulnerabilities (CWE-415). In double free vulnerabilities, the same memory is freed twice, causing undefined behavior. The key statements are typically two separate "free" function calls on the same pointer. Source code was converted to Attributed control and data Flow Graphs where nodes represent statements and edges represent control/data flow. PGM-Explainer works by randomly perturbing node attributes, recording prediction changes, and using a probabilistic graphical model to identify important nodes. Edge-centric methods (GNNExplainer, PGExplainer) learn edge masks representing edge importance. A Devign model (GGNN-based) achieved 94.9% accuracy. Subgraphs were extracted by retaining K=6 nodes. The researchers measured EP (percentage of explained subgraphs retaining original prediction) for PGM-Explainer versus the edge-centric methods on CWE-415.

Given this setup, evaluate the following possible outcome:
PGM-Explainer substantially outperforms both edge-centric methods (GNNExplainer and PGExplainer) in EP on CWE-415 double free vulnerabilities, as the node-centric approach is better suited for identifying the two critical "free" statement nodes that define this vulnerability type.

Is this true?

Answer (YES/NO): NO